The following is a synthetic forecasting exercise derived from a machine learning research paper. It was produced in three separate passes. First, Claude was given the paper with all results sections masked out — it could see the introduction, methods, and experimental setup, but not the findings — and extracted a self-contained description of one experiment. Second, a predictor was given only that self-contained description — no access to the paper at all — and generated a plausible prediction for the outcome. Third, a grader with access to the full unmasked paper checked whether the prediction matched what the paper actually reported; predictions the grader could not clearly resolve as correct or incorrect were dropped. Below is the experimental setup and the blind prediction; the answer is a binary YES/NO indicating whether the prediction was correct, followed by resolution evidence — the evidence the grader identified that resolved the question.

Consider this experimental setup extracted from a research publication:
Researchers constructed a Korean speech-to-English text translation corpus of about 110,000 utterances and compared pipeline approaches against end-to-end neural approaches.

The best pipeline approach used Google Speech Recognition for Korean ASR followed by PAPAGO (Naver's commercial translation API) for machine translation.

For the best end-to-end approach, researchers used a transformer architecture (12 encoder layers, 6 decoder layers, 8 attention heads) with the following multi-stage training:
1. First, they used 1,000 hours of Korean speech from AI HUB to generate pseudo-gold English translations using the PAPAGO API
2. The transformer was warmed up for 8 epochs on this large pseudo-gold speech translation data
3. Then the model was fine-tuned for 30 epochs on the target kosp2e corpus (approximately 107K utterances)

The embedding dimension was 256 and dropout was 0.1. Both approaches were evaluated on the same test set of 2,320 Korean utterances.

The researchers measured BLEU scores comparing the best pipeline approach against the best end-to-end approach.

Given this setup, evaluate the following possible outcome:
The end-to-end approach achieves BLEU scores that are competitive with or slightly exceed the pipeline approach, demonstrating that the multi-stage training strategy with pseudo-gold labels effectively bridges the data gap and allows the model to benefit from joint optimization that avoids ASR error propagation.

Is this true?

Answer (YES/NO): NO